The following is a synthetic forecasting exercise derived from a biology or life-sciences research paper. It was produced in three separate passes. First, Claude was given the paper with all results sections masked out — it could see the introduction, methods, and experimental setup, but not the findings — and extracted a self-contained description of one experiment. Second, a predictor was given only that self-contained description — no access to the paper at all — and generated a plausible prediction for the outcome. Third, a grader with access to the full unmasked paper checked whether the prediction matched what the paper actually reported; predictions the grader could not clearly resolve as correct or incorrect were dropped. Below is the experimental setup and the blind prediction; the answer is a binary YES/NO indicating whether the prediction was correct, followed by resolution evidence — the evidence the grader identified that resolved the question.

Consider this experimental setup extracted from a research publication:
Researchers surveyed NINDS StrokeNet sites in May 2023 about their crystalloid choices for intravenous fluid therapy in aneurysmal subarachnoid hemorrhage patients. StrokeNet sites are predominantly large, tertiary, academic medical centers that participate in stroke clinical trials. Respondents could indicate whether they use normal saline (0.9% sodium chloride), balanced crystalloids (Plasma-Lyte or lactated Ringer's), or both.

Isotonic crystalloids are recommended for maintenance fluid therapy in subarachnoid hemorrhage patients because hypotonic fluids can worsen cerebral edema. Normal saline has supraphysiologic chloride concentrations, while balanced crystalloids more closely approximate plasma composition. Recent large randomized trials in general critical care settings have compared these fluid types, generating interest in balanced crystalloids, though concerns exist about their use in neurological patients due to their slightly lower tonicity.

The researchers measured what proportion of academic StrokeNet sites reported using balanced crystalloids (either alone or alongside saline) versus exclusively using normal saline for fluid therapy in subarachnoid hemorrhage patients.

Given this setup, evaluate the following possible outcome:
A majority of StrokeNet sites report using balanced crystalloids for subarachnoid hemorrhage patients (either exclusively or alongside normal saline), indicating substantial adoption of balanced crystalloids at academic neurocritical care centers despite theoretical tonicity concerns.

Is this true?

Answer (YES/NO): NO